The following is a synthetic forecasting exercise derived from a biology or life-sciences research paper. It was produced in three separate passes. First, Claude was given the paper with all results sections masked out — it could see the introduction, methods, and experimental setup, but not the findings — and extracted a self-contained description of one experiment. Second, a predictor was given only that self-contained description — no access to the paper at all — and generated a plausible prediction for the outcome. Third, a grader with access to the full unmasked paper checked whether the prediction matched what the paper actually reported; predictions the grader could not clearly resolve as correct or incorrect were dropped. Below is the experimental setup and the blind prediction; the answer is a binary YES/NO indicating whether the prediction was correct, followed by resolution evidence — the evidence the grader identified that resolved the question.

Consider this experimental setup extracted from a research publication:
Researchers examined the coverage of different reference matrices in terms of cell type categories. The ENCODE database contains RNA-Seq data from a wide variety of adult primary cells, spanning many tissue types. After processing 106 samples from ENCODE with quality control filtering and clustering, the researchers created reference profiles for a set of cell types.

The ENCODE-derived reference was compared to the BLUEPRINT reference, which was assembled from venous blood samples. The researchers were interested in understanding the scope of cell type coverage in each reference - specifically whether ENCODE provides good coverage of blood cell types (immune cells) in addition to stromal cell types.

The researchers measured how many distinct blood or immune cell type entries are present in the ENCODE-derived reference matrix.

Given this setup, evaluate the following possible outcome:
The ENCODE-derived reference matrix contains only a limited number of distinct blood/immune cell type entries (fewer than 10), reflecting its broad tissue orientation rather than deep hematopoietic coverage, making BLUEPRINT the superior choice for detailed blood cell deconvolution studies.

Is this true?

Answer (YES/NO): NO